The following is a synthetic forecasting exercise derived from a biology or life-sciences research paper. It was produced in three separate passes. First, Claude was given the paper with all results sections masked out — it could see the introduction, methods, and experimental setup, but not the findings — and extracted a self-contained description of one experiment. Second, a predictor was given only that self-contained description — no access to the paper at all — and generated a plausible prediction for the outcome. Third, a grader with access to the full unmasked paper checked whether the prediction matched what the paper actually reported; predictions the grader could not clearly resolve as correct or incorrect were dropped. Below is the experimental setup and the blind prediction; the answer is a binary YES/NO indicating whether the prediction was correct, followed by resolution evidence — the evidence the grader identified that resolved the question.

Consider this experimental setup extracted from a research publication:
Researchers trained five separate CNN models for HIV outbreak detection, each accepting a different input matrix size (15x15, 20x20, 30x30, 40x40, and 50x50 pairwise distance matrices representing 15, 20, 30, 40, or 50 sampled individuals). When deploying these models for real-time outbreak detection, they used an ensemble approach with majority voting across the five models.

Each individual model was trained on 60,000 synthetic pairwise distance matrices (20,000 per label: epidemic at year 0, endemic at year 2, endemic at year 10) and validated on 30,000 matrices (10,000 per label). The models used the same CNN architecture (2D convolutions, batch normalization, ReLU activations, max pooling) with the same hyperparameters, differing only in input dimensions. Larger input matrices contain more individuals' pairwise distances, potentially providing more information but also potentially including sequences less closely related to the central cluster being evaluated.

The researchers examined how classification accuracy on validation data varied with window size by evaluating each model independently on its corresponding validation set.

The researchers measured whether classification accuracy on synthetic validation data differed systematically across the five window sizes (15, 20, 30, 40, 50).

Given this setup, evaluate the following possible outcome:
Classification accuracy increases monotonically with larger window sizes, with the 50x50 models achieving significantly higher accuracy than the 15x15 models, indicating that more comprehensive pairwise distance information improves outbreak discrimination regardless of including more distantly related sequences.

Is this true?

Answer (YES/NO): NO